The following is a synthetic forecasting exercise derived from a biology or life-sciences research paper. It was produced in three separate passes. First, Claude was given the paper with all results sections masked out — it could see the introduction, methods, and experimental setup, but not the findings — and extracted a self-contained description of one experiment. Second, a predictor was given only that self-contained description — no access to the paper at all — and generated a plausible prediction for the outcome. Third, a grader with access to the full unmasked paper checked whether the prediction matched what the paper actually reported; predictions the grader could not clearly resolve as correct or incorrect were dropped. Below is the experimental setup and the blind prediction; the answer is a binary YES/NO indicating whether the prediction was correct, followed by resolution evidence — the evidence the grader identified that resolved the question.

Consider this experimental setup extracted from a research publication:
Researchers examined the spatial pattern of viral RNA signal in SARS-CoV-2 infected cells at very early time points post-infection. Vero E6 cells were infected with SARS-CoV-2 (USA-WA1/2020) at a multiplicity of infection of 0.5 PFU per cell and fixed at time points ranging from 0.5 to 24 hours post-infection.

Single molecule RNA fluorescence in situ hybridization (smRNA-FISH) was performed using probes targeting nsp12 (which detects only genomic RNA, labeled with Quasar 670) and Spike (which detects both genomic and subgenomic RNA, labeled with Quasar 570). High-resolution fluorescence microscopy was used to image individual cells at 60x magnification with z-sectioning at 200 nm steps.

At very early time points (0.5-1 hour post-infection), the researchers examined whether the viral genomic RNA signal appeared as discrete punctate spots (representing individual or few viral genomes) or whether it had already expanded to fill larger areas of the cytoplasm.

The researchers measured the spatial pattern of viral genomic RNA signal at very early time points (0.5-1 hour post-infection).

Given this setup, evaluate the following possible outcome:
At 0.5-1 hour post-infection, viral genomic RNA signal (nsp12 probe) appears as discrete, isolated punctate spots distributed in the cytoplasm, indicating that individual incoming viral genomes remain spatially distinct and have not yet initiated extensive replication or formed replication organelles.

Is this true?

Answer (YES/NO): YES